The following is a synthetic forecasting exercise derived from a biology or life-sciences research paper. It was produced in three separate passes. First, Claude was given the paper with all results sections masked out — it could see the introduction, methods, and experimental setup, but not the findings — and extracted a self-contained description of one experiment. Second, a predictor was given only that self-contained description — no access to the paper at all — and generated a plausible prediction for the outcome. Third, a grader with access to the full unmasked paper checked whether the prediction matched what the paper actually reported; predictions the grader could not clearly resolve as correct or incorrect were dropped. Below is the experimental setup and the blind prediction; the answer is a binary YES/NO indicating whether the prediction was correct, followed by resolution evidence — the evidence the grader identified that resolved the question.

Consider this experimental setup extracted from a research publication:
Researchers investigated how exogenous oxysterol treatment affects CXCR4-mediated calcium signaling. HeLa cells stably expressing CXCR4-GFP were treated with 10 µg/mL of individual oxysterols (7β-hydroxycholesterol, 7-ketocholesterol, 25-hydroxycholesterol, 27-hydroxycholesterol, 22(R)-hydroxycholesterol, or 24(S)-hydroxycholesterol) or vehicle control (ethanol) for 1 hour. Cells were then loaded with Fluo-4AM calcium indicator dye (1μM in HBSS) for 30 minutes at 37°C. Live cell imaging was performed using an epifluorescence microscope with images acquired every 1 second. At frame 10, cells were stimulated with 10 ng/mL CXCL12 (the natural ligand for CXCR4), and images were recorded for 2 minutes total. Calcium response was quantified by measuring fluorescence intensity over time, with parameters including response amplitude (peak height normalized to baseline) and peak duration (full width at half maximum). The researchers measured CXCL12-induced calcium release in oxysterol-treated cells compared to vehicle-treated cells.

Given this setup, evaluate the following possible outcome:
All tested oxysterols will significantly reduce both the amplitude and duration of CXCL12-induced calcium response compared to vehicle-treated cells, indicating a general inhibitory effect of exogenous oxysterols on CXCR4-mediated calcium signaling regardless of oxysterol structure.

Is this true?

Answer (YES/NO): NO